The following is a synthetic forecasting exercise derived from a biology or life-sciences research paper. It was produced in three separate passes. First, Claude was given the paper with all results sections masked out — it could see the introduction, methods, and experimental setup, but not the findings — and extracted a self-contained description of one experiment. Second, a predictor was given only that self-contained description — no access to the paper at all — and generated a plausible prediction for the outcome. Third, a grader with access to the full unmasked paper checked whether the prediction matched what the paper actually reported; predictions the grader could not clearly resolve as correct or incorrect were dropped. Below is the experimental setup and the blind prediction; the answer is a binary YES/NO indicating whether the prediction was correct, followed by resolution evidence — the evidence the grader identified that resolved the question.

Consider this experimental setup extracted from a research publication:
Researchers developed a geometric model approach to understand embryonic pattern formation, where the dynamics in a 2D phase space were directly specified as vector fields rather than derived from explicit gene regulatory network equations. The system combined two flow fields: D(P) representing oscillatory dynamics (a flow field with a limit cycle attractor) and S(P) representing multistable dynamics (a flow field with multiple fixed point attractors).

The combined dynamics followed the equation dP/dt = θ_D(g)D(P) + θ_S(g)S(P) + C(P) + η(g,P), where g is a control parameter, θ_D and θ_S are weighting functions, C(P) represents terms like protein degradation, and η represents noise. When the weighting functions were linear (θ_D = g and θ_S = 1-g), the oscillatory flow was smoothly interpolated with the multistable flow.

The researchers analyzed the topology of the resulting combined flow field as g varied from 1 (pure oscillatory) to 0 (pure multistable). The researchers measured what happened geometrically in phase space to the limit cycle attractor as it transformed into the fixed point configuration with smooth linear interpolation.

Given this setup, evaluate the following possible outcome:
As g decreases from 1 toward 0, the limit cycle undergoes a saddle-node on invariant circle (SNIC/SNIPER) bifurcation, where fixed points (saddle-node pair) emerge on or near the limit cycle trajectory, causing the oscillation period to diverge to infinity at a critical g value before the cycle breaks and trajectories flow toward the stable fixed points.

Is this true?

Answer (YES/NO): YES